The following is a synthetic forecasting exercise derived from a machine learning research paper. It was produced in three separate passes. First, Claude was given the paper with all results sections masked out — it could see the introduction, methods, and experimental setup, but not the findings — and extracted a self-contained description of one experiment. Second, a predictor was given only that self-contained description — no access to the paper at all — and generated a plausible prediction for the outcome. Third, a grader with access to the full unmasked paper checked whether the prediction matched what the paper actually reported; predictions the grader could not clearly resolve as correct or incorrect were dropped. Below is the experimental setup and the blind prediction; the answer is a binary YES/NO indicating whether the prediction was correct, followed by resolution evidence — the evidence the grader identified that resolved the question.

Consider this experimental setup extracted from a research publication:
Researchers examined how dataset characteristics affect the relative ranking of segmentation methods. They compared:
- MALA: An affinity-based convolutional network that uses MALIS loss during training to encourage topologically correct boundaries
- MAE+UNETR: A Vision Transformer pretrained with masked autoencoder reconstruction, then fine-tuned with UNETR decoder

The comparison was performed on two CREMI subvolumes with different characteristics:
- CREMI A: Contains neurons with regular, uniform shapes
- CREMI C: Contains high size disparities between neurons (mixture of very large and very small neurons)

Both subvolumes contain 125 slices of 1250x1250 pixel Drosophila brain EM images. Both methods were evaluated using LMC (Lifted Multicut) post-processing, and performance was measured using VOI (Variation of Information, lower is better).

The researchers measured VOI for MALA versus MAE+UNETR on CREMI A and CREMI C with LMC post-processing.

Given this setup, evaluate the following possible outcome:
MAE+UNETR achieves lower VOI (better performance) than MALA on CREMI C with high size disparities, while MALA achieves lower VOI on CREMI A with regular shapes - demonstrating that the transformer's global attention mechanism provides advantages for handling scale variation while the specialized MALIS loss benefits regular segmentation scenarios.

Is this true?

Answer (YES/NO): NO